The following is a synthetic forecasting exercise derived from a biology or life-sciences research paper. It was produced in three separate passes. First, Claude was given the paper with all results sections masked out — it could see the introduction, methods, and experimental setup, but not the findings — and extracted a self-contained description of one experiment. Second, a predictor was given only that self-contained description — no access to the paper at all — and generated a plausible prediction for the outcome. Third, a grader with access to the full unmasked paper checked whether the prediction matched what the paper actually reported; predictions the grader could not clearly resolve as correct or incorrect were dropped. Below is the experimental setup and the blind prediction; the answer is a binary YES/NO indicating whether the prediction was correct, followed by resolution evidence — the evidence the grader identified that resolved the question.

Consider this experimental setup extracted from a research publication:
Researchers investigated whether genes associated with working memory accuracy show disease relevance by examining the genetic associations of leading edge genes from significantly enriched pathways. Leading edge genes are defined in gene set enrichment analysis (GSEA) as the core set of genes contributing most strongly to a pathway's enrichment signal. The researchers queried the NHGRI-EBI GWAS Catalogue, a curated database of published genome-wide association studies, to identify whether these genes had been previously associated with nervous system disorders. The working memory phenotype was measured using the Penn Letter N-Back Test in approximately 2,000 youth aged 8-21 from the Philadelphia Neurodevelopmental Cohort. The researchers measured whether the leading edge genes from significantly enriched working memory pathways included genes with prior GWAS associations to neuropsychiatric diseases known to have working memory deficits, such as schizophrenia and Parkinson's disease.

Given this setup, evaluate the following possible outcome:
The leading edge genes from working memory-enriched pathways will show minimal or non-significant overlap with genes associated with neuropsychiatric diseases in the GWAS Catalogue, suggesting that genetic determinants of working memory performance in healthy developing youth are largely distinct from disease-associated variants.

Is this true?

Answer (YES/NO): NO